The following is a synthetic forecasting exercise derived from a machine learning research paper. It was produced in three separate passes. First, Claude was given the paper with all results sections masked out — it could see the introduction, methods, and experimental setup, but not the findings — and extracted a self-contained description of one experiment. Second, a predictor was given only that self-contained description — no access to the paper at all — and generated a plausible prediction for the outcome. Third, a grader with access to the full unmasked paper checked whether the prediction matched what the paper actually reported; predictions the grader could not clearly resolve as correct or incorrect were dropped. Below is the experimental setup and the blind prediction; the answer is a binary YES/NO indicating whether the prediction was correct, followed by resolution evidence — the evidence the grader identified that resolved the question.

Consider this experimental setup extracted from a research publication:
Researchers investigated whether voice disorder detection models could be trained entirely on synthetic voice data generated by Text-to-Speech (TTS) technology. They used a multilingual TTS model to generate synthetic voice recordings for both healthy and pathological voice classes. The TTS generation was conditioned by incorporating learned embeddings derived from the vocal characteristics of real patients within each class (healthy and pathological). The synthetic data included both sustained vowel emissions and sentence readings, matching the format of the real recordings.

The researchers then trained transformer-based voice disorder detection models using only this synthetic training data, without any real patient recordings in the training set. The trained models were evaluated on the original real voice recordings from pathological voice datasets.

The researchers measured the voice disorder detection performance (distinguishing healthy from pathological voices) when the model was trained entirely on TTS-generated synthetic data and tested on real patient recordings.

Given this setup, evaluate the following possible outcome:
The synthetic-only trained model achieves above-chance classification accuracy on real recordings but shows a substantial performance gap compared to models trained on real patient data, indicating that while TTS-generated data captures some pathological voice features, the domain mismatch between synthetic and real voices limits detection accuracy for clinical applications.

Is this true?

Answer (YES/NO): NO